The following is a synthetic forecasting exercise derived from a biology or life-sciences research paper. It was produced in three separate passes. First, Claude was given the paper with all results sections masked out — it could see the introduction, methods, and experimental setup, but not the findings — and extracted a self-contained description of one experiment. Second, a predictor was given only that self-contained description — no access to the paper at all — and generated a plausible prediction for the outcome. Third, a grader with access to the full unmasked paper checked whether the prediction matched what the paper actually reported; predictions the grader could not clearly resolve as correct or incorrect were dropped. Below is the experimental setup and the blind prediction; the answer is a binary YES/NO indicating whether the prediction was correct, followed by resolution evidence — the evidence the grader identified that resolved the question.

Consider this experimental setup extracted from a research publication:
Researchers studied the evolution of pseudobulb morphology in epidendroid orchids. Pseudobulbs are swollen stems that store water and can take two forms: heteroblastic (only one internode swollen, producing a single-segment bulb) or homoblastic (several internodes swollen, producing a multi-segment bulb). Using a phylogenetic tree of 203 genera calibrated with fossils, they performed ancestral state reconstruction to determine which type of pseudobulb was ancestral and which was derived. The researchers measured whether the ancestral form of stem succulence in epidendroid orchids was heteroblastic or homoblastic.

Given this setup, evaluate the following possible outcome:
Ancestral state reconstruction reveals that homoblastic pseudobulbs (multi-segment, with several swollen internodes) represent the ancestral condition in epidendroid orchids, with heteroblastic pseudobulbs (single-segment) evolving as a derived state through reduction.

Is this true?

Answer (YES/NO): YES